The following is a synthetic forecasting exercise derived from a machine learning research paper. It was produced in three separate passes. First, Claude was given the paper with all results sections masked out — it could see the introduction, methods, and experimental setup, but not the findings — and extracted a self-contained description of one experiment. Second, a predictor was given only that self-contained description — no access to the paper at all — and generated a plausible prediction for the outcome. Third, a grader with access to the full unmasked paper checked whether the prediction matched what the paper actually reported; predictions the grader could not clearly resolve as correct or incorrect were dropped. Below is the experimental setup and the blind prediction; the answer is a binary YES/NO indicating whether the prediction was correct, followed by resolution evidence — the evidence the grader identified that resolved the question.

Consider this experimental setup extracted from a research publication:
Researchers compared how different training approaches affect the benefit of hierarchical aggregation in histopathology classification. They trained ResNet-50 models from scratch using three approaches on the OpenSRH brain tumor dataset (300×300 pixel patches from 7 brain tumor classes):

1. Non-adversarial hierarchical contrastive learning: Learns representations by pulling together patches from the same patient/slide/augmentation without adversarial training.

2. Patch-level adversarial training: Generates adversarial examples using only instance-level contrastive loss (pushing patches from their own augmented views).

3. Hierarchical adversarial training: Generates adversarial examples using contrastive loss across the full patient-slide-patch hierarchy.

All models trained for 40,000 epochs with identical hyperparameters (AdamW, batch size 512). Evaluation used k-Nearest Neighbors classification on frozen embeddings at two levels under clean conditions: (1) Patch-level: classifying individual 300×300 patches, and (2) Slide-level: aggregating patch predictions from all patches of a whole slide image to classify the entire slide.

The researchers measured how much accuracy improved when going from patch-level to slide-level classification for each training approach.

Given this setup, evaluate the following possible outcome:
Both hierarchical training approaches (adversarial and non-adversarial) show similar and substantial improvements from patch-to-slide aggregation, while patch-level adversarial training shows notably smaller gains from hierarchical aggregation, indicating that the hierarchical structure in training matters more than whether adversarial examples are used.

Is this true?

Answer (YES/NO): NO